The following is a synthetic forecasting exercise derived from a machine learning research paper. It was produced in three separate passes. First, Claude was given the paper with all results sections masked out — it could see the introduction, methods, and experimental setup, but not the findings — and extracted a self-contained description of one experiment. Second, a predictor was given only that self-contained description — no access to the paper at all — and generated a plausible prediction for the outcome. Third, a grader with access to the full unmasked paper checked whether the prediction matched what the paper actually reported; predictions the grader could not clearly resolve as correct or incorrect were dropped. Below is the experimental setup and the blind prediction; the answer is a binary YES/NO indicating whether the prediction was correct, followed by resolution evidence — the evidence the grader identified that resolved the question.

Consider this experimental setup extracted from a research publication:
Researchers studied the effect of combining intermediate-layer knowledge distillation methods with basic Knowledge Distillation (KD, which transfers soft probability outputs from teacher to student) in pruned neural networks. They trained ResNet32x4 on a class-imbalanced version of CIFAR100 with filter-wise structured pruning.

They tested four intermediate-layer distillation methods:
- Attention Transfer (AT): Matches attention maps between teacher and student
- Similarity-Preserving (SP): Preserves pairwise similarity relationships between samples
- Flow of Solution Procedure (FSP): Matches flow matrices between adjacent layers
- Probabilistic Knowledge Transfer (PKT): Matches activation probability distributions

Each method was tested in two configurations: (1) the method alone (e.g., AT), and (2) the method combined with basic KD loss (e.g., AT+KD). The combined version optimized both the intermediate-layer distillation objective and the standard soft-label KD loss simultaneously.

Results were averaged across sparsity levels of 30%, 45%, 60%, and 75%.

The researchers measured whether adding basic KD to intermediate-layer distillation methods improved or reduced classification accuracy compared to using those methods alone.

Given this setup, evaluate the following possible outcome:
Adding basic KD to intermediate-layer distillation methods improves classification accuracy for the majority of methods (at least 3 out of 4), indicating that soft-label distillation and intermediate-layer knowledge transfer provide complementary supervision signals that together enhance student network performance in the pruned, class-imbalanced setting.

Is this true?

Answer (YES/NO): NO